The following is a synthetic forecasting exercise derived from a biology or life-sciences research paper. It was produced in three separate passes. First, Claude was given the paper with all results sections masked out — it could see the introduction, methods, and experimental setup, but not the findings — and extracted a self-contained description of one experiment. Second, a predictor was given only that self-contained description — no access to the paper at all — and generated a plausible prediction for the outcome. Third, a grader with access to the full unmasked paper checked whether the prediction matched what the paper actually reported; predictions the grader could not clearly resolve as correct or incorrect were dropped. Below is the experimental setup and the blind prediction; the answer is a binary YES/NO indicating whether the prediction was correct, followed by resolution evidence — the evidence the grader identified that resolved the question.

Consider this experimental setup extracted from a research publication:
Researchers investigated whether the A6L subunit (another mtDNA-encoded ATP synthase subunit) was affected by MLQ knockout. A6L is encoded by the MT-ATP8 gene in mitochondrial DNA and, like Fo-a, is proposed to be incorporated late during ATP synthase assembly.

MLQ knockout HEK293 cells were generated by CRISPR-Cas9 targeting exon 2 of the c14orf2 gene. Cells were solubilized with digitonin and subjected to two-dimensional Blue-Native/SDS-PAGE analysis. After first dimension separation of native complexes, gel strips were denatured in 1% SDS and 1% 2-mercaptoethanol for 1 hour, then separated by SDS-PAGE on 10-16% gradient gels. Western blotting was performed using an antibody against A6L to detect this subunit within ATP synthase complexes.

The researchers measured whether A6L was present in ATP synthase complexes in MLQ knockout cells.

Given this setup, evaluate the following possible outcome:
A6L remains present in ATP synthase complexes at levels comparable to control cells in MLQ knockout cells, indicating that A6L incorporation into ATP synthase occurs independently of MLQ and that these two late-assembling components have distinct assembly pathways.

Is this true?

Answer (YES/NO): NO